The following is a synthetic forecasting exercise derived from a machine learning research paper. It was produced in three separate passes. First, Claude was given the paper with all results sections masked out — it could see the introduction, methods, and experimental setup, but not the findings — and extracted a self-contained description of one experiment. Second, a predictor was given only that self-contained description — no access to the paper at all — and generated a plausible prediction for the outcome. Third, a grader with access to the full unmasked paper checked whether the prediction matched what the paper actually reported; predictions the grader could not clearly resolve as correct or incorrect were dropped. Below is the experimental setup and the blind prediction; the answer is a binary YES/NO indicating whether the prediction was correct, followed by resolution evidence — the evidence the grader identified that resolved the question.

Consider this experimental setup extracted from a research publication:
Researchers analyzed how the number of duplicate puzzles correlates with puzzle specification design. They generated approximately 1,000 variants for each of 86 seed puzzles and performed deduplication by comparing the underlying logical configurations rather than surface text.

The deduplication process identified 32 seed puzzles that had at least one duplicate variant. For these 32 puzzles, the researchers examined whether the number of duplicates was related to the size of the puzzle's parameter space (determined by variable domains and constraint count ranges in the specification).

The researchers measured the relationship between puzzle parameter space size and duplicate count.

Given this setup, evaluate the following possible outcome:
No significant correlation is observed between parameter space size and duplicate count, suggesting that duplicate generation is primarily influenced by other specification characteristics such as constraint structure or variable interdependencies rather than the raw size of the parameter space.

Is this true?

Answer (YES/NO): NO